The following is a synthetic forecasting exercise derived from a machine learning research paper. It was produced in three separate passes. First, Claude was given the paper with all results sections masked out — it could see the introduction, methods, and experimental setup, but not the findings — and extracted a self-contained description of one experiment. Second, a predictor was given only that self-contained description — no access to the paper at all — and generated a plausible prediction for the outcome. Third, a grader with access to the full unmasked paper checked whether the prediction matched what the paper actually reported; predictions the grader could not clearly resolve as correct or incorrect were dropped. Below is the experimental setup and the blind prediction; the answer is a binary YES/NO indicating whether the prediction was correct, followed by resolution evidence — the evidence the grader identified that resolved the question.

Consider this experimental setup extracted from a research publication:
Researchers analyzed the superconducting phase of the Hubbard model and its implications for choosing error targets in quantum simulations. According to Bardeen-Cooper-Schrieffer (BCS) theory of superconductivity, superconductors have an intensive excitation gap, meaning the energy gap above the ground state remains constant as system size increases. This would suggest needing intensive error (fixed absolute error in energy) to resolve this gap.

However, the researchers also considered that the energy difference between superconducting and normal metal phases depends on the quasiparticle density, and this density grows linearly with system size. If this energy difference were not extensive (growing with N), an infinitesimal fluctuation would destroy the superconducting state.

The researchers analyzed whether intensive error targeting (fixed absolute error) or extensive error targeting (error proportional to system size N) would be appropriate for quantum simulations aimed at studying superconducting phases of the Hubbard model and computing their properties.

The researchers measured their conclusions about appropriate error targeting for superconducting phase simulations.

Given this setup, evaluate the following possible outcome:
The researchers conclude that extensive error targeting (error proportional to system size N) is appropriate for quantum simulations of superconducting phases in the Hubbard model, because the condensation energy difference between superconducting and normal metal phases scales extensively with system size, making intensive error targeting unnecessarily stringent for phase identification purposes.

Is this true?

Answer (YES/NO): NO